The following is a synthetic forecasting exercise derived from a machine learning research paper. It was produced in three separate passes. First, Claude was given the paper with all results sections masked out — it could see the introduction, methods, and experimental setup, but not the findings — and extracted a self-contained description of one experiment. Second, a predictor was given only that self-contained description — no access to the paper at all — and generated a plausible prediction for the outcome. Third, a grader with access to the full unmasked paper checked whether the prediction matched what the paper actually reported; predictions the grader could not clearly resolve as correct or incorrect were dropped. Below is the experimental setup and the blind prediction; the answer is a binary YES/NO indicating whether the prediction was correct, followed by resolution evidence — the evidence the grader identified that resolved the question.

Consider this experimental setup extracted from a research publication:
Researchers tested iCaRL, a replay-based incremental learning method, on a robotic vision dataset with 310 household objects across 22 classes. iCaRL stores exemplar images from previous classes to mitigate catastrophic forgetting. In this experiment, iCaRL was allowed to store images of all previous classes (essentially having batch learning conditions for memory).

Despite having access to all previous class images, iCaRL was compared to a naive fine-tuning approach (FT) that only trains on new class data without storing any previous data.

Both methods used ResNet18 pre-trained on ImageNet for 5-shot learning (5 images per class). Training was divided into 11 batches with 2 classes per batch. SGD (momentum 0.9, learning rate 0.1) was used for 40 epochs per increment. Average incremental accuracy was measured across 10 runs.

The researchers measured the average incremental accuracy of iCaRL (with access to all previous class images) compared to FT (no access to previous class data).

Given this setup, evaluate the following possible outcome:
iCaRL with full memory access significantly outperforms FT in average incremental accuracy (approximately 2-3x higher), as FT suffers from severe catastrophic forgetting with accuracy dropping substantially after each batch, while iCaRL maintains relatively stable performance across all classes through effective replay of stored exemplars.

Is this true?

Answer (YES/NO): NO